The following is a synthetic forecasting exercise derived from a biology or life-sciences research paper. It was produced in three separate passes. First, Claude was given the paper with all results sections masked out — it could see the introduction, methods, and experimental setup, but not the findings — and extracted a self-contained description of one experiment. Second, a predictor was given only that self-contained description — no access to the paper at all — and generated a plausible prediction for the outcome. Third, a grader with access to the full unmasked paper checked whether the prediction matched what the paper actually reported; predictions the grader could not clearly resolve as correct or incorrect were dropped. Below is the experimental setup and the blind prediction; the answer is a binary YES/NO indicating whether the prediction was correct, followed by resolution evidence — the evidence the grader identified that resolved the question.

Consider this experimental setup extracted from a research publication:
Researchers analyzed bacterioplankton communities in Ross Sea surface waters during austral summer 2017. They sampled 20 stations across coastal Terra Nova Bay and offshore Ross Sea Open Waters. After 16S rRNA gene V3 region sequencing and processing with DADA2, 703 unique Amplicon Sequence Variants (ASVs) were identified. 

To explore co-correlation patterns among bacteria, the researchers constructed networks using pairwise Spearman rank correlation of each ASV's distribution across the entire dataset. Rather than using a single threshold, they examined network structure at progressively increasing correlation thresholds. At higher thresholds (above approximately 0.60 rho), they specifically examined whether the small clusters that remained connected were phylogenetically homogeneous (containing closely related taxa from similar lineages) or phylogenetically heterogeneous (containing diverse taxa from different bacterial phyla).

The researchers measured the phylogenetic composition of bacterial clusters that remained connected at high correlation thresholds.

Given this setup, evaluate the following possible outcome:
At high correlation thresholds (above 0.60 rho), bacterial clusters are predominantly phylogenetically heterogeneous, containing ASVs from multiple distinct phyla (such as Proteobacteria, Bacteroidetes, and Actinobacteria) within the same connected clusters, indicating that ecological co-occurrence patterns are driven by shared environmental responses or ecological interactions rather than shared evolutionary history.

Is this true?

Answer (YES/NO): YES